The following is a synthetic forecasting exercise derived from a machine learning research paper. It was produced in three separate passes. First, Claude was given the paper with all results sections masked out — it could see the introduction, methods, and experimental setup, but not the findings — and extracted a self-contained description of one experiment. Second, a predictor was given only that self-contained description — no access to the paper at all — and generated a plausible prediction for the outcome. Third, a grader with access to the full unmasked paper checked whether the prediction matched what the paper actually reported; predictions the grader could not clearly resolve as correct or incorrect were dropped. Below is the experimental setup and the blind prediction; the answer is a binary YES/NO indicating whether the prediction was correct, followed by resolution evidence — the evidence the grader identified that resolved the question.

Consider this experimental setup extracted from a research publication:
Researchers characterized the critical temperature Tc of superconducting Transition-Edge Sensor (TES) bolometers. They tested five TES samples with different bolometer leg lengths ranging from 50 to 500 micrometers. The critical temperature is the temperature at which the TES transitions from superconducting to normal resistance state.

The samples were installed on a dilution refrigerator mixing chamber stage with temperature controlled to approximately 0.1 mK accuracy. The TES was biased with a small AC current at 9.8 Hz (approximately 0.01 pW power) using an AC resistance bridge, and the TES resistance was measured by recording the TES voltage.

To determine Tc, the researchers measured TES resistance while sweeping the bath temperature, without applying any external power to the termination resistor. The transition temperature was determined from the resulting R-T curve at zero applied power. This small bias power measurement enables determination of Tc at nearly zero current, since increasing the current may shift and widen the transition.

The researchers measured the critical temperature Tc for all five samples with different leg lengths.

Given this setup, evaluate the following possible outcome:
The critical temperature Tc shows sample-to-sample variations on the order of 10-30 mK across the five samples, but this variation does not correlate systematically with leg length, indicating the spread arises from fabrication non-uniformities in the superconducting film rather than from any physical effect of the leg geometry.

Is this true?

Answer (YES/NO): NO